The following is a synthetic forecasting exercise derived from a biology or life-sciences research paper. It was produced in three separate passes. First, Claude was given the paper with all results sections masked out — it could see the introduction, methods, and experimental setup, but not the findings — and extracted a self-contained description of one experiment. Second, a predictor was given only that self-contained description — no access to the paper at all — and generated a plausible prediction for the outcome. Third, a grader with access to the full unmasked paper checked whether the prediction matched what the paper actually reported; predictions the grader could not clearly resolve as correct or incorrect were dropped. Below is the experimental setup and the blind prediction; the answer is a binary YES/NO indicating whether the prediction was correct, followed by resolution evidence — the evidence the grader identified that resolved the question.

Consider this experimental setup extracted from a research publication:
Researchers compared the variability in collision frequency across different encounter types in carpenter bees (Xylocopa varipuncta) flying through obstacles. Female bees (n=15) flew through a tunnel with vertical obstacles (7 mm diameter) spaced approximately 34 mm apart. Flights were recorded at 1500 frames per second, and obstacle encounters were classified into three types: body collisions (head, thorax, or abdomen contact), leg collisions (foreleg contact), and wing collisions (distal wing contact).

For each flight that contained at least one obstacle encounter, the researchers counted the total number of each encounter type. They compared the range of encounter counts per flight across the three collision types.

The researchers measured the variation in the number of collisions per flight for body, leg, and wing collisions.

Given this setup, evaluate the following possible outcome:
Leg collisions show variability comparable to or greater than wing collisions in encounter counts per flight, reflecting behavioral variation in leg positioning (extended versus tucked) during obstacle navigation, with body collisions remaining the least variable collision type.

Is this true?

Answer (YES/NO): NO